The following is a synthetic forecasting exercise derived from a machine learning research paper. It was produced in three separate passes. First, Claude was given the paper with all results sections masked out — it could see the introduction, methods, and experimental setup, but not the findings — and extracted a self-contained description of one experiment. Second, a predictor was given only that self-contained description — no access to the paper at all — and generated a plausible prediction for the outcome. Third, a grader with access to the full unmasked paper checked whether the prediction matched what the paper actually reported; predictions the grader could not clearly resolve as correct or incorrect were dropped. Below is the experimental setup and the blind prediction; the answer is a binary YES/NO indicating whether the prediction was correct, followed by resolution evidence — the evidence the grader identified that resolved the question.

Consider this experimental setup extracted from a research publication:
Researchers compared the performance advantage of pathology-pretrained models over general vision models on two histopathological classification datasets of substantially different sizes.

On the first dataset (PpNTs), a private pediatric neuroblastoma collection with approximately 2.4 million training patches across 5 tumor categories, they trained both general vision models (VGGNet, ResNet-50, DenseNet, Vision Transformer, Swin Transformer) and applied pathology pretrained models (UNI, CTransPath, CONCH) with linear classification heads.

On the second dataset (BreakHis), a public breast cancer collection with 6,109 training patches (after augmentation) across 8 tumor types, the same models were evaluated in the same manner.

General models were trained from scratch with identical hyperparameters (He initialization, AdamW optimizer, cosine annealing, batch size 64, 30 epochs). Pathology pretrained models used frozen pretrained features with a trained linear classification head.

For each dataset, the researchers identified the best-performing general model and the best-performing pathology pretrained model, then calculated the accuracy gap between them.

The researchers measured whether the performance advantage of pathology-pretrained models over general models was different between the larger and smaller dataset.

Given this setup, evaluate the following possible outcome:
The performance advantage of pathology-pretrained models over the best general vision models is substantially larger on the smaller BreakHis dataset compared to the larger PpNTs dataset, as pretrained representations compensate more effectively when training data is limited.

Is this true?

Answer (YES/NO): YES